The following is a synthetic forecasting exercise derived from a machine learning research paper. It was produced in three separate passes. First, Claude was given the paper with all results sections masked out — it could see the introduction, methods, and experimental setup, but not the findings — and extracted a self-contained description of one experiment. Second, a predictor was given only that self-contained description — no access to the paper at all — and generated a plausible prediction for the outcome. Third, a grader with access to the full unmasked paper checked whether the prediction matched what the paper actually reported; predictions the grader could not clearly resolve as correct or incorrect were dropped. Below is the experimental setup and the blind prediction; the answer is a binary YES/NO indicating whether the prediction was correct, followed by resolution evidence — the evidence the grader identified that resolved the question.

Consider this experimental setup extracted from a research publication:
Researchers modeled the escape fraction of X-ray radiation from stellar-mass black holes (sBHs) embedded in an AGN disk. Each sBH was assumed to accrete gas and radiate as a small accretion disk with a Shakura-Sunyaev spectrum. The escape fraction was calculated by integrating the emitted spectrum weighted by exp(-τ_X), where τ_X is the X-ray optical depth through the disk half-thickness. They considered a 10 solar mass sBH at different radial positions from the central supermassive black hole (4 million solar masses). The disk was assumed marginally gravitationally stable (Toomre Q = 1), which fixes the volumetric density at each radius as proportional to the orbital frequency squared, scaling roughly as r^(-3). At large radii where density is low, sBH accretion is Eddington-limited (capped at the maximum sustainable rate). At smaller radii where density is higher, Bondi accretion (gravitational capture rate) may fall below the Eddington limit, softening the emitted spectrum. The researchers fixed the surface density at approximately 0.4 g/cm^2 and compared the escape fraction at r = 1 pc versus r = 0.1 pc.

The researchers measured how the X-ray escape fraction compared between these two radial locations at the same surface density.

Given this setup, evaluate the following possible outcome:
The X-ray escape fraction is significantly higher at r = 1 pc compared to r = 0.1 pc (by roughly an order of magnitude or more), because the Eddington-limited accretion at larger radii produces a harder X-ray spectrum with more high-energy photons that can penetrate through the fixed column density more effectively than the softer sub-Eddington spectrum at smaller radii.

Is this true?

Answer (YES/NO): NO